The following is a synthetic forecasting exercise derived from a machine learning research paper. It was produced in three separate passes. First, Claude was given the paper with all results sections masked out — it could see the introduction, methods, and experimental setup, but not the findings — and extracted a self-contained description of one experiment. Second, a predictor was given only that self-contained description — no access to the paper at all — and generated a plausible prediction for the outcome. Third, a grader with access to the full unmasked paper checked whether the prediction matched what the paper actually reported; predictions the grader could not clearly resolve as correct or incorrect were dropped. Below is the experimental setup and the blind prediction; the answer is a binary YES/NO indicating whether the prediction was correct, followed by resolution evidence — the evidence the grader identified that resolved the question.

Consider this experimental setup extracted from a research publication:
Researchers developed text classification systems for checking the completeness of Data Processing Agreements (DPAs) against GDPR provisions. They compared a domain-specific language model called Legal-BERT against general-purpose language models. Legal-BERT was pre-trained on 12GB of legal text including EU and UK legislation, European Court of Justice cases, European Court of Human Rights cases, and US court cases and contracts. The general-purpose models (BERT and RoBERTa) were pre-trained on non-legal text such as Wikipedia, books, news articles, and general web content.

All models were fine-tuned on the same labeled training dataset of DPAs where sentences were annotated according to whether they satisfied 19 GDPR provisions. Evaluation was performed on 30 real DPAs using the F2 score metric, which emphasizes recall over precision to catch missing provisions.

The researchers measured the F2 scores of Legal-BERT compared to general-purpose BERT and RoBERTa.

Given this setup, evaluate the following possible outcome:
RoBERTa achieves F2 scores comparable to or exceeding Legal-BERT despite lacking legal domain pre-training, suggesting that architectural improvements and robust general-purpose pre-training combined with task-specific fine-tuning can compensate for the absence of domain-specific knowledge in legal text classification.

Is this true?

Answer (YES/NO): YES